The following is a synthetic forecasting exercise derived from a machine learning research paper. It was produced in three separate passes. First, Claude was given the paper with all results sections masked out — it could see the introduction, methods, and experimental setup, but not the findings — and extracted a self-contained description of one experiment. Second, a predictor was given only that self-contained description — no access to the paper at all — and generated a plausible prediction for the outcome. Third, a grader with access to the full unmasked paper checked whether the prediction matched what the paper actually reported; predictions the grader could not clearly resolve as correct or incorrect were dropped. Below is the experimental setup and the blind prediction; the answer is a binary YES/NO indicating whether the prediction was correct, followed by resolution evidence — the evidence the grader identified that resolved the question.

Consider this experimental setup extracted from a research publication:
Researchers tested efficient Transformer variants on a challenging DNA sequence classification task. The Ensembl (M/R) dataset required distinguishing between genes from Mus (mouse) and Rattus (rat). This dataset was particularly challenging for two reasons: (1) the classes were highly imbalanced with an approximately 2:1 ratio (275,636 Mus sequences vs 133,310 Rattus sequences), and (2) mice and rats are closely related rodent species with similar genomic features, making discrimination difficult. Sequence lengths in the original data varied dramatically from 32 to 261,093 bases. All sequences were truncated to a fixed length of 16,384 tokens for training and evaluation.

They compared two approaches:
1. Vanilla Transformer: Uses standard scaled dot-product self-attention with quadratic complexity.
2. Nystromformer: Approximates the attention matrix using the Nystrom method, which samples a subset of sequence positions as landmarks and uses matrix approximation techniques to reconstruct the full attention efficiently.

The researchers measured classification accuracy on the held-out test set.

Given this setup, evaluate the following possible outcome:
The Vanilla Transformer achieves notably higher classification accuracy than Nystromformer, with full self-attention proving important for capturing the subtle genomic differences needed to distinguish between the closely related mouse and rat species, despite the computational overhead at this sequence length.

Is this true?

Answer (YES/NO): NO